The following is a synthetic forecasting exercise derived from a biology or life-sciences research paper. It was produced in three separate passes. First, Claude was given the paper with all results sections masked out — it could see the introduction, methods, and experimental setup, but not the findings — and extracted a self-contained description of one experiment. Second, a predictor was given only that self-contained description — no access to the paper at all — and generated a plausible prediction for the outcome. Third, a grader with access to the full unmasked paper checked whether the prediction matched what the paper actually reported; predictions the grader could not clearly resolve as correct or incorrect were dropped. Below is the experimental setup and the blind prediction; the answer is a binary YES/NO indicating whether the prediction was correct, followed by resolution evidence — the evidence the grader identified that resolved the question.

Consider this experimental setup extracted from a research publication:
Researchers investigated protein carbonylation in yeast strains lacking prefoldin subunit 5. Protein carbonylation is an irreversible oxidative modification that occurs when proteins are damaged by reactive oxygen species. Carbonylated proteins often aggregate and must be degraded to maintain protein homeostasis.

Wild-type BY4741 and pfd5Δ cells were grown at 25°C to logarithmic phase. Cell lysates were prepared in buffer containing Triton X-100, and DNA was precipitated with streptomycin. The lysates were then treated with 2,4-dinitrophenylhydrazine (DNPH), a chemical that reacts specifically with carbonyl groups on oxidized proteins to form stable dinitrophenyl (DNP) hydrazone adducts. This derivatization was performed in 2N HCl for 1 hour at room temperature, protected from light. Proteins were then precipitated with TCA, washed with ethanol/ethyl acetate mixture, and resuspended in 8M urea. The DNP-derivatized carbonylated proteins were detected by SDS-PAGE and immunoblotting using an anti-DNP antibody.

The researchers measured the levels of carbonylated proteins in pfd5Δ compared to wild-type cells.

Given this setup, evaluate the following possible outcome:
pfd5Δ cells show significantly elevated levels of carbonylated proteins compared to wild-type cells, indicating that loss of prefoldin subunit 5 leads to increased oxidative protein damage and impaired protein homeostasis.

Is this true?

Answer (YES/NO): NO